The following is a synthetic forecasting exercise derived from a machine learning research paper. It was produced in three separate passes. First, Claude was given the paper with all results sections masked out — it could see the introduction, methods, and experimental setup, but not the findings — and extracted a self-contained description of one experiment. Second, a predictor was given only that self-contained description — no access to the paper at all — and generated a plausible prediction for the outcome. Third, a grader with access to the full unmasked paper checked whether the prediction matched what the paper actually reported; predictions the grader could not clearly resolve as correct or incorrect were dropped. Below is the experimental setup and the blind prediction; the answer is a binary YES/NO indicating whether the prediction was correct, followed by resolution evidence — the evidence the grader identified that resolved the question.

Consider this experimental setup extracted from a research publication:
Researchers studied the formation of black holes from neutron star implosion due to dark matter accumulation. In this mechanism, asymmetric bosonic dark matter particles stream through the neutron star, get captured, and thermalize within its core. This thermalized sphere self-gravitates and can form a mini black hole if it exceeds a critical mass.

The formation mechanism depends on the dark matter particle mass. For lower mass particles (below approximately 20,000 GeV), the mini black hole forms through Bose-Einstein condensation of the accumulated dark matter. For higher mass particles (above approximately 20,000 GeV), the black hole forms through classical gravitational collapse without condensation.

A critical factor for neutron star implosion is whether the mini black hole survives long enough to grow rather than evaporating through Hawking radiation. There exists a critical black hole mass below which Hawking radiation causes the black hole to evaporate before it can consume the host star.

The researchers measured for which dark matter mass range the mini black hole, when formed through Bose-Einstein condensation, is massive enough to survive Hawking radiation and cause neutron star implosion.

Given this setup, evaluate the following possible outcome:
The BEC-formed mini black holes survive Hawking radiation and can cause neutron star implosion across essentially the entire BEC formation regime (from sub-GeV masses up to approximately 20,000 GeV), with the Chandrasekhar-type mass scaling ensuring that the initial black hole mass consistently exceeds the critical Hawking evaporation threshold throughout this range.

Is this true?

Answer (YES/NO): NO